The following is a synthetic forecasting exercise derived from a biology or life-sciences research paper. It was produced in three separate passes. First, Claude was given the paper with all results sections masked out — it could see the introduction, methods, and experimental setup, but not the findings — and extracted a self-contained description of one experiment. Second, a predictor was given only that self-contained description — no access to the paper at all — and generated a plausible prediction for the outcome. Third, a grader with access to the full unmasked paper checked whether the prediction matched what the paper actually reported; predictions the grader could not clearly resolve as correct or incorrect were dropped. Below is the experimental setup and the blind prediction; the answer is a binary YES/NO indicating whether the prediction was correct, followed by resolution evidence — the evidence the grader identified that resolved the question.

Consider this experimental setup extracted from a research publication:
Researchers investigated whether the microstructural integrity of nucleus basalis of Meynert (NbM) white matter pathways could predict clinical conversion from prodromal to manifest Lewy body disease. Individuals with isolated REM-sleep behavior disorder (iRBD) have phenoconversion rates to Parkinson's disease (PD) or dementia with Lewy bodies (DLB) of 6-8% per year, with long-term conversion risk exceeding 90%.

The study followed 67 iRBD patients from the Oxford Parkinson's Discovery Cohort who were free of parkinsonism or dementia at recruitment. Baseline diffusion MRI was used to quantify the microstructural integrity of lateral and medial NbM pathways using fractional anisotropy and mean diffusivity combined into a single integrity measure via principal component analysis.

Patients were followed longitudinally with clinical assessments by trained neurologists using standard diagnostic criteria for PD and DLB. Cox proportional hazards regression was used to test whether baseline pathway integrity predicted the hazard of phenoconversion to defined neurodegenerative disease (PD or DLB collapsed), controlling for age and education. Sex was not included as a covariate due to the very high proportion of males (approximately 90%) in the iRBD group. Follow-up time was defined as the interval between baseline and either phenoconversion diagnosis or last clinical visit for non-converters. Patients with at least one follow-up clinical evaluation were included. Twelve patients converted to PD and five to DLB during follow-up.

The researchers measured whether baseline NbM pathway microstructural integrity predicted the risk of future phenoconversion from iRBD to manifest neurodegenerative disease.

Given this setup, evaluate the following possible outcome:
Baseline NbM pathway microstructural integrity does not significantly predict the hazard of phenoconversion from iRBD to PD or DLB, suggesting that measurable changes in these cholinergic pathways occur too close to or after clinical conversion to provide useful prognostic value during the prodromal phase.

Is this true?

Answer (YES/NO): NO